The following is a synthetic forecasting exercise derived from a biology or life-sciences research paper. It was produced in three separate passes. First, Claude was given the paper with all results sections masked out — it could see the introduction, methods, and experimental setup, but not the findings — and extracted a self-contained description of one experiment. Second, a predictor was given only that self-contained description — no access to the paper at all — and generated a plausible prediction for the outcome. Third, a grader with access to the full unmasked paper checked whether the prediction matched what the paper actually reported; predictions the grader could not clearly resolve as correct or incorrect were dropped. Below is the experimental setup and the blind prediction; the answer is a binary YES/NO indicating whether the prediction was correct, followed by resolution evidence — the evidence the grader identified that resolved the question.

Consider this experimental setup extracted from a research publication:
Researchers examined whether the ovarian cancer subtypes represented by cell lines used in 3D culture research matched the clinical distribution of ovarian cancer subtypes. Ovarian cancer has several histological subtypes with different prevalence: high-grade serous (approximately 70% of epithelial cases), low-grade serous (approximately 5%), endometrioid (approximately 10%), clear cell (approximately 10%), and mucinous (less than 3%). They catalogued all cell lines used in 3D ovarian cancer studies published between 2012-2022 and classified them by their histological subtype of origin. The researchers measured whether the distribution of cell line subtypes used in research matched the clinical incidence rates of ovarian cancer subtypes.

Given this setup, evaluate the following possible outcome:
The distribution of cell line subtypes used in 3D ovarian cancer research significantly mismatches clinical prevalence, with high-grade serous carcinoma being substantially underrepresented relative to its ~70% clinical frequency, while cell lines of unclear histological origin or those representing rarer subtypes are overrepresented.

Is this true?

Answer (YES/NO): NO